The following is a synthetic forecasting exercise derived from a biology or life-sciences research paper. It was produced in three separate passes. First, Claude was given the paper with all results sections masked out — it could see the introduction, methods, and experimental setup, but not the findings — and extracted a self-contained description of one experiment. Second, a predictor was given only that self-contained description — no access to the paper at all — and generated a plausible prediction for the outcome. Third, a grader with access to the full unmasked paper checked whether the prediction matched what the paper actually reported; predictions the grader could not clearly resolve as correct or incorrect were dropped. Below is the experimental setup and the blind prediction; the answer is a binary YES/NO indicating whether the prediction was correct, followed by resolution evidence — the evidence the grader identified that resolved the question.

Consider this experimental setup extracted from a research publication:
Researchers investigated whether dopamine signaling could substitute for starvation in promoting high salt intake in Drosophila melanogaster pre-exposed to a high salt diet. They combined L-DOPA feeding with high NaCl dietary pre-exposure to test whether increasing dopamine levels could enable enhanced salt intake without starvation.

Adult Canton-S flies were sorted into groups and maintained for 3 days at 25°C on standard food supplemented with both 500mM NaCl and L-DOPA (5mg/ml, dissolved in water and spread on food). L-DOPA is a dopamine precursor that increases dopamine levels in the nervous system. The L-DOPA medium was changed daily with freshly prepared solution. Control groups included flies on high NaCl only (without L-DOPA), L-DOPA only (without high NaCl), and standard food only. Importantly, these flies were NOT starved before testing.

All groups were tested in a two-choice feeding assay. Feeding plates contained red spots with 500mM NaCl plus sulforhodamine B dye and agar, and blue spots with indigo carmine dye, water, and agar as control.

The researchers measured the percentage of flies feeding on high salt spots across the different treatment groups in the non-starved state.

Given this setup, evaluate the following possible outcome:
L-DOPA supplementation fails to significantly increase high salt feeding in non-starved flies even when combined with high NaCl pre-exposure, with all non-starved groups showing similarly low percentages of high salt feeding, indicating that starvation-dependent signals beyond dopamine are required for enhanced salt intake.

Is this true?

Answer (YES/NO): NO